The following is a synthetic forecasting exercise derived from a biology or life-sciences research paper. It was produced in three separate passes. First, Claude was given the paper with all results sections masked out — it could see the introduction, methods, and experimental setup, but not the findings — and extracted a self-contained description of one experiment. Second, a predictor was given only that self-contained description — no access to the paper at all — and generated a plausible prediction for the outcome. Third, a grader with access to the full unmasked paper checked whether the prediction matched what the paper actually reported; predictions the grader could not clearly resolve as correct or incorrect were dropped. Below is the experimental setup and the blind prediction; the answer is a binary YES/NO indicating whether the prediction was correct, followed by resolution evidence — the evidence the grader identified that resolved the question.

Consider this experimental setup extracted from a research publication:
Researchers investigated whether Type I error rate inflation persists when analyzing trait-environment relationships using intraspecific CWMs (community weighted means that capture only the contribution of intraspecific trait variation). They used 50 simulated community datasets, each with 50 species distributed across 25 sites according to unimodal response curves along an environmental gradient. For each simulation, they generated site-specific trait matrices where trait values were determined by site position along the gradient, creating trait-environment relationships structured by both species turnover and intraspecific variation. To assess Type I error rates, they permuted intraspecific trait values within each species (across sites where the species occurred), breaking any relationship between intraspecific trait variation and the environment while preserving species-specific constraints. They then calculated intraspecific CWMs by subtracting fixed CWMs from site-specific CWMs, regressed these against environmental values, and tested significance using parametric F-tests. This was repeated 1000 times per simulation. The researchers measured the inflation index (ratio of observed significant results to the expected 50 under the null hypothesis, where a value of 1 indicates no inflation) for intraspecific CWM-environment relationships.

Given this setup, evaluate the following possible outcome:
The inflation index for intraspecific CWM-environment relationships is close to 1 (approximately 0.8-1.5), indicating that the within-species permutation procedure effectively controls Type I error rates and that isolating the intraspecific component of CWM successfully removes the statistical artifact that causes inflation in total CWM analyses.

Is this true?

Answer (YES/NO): NO